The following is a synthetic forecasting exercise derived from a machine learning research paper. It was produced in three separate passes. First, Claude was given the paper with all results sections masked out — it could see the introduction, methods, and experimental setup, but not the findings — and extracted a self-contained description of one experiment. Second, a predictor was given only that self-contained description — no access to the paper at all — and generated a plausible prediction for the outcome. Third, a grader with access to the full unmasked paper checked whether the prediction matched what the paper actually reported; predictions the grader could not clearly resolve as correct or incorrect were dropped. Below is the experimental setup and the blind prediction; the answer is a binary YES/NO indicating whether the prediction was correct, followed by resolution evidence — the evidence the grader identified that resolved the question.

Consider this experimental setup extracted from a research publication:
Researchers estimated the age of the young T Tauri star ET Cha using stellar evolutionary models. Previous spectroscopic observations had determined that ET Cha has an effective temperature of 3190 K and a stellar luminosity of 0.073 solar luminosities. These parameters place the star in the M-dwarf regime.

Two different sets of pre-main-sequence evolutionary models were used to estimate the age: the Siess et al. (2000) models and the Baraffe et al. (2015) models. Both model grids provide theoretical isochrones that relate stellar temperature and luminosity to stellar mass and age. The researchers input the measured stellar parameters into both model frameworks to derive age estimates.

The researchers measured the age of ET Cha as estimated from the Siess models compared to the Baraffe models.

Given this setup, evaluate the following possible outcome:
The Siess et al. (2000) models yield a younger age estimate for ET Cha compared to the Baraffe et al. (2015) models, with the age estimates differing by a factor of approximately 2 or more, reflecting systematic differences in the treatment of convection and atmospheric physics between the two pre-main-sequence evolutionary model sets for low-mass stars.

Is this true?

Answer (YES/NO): NO